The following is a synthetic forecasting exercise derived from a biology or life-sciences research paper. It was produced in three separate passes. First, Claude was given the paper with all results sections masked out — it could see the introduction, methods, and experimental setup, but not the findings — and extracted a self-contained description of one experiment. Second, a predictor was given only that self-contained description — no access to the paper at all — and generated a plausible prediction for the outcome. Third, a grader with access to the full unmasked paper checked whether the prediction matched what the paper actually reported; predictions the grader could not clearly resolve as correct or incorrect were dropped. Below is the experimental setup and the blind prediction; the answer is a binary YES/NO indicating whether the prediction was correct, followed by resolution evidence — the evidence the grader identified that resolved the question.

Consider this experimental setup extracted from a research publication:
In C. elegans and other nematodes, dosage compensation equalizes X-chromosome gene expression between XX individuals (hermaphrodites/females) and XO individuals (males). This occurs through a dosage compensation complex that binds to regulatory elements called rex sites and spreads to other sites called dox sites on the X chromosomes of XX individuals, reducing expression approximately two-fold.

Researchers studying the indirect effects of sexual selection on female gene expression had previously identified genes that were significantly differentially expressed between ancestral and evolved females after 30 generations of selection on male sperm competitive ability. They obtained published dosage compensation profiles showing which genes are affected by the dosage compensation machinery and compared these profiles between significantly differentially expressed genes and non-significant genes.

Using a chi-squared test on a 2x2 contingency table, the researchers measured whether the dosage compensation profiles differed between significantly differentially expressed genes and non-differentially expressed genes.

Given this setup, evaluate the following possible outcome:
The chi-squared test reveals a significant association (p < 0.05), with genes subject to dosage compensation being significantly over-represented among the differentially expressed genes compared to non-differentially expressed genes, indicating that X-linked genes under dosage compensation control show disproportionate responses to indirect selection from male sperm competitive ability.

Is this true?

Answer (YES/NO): NO